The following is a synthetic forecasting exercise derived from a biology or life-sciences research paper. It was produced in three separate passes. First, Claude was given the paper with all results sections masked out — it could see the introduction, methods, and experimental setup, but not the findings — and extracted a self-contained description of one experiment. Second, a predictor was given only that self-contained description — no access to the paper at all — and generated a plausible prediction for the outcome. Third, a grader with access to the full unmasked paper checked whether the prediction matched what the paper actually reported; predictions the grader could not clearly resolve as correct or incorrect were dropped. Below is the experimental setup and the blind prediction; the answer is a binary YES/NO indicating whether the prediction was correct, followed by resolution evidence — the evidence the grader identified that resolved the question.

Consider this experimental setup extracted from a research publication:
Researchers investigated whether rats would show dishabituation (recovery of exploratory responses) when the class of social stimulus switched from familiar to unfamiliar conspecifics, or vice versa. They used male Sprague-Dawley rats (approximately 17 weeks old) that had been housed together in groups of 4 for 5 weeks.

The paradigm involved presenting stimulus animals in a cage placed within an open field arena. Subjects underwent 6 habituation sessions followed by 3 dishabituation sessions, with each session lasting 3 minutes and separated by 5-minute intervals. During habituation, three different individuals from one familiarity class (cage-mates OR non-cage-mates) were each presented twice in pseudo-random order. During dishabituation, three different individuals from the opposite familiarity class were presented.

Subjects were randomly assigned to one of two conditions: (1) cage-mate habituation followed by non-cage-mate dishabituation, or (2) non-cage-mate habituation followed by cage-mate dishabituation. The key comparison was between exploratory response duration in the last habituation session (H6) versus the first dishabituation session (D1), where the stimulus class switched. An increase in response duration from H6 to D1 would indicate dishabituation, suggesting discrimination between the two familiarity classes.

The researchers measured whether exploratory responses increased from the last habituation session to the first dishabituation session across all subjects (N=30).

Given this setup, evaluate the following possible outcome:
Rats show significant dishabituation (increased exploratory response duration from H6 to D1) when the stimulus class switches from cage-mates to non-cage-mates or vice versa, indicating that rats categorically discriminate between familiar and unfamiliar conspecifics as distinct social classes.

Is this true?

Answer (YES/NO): NO